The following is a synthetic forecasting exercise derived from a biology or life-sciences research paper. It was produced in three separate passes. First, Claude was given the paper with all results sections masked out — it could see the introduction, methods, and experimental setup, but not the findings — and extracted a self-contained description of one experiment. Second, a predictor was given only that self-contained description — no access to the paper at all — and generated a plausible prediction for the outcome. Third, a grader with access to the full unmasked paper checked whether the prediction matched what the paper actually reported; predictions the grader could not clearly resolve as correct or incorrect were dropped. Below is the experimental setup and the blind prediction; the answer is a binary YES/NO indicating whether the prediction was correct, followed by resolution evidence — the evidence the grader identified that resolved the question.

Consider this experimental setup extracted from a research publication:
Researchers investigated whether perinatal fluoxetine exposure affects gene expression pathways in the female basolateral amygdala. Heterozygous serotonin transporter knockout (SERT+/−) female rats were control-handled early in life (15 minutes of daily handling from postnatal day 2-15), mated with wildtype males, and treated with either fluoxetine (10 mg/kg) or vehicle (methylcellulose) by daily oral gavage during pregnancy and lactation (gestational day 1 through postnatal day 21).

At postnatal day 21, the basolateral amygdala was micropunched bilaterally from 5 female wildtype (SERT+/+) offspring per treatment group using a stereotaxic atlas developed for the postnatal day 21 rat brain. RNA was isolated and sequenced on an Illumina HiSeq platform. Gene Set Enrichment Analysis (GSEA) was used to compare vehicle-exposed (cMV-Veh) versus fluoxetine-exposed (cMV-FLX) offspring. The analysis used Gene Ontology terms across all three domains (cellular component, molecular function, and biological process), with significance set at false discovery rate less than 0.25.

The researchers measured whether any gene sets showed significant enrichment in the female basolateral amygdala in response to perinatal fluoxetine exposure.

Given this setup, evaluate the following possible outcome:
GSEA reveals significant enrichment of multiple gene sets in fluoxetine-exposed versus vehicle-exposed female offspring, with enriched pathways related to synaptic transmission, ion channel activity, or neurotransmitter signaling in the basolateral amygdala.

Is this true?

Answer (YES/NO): NO